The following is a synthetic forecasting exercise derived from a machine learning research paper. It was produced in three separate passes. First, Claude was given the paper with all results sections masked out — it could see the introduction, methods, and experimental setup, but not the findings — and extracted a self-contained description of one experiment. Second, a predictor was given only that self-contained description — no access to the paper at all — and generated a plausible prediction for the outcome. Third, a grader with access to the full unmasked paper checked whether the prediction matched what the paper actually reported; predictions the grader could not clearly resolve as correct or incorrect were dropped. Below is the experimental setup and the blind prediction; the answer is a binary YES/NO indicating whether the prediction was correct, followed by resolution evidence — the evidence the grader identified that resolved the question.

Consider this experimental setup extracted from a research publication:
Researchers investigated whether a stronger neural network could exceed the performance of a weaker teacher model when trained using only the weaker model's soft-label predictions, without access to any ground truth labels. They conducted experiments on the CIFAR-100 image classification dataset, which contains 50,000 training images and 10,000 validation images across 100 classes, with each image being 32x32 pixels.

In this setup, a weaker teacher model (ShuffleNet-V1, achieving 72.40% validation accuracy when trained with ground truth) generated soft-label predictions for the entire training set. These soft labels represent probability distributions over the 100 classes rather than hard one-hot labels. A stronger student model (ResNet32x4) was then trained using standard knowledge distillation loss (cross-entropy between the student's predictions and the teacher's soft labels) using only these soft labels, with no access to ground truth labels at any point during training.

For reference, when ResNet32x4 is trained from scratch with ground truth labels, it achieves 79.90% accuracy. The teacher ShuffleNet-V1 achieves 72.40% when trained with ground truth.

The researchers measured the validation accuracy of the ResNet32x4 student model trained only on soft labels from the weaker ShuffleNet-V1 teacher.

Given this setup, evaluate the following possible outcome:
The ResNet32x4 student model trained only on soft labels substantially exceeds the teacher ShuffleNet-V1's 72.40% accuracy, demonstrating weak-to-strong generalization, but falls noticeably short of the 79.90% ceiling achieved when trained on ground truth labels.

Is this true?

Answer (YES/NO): YES